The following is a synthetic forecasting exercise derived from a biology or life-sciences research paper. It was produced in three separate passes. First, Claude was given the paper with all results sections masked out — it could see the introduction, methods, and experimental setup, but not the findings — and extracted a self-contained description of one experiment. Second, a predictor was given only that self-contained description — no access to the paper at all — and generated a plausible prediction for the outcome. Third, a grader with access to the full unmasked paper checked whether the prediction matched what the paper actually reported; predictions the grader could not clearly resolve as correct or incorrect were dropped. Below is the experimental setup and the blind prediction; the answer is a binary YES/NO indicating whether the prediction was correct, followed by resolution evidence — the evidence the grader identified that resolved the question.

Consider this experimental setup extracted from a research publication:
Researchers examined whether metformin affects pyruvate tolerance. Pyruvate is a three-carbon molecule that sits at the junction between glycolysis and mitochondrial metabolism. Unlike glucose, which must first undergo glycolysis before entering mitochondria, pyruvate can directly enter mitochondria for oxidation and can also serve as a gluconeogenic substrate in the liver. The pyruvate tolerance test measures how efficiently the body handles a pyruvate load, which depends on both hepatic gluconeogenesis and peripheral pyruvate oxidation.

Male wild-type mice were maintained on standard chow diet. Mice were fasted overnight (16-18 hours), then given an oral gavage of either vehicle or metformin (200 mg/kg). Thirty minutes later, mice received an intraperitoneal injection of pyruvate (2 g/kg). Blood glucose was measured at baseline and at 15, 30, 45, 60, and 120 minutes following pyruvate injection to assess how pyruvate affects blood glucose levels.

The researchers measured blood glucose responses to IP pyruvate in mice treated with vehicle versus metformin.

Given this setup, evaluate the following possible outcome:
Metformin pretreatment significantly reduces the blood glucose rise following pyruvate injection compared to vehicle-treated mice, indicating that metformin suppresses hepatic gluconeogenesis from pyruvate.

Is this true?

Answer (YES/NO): NO